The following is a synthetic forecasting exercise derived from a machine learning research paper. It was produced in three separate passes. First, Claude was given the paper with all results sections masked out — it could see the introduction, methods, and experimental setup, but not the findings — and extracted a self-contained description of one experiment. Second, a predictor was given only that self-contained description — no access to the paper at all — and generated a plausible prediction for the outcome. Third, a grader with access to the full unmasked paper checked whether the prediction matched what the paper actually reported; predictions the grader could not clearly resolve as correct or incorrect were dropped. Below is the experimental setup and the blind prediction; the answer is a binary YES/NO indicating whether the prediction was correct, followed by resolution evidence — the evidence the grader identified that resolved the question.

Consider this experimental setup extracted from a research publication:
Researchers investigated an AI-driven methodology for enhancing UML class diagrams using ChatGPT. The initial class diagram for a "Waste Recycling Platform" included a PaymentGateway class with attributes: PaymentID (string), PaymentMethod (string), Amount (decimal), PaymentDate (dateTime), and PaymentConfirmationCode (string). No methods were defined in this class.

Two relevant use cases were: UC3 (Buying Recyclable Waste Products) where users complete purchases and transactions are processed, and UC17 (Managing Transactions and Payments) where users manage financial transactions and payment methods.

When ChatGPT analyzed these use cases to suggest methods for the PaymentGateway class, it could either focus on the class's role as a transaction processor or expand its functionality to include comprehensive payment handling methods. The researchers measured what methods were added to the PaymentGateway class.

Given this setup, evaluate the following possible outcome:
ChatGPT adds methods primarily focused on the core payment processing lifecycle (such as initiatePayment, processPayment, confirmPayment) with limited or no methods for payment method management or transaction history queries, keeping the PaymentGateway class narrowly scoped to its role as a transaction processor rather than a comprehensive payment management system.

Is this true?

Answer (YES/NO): NO